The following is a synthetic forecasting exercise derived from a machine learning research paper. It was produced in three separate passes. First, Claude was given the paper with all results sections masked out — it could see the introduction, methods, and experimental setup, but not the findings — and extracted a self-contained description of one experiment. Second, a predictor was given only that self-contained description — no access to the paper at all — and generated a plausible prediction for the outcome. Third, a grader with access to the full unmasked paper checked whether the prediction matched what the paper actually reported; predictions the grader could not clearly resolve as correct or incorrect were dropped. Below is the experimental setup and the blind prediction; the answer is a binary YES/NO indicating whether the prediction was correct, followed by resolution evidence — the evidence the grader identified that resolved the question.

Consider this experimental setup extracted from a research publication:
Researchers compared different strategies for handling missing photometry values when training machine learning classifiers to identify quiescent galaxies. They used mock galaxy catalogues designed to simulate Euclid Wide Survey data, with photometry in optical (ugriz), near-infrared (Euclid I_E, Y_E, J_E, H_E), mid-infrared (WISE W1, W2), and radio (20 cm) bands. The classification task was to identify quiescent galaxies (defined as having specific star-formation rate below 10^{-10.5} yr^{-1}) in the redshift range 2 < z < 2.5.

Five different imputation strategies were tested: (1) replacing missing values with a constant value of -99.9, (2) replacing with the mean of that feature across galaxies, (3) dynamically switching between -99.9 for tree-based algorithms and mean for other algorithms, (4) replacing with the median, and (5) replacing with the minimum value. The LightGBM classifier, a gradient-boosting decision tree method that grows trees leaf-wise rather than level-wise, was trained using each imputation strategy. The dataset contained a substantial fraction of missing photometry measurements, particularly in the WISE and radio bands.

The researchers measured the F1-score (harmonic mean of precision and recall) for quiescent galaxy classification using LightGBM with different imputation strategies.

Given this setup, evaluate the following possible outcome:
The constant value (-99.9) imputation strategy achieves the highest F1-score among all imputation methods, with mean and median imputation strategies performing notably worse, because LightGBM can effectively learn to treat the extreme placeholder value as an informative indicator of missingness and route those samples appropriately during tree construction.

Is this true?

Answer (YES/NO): YES